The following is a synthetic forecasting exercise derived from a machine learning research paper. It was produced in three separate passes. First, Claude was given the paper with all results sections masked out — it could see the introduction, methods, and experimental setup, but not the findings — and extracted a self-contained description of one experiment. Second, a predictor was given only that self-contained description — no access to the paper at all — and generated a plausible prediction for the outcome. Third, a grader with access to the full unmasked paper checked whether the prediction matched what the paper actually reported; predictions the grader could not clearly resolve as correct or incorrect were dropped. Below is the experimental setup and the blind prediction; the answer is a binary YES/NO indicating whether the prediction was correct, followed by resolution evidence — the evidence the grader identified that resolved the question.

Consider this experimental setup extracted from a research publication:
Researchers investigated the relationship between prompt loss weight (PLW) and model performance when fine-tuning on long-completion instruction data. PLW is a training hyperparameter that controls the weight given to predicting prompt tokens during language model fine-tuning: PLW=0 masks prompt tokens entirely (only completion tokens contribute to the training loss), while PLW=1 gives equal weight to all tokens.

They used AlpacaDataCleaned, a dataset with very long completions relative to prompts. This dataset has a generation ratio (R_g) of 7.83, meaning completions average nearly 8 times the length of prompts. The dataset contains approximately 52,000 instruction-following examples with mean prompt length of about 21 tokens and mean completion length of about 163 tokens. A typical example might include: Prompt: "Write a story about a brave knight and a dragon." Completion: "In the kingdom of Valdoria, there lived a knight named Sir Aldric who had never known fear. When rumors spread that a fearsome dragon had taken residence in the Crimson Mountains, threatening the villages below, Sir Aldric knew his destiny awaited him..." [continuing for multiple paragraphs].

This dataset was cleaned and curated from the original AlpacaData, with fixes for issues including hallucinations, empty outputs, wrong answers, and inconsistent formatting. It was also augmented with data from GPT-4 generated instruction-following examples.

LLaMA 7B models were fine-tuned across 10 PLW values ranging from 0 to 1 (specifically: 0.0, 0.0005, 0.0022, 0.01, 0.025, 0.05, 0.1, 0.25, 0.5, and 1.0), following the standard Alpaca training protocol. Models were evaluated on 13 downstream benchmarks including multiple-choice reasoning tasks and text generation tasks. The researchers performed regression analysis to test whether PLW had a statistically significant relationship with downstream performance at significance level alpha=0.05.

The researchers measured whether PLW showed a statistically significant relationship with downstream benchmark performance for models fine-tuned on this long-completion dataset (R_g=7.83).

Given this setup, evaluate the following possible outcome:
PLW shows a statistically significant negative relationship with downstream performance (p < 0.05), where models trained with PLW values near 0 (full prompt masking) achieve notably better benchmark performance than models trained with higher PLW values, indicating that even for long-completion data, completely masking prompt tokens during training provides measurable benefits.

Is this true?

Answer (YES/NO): NO